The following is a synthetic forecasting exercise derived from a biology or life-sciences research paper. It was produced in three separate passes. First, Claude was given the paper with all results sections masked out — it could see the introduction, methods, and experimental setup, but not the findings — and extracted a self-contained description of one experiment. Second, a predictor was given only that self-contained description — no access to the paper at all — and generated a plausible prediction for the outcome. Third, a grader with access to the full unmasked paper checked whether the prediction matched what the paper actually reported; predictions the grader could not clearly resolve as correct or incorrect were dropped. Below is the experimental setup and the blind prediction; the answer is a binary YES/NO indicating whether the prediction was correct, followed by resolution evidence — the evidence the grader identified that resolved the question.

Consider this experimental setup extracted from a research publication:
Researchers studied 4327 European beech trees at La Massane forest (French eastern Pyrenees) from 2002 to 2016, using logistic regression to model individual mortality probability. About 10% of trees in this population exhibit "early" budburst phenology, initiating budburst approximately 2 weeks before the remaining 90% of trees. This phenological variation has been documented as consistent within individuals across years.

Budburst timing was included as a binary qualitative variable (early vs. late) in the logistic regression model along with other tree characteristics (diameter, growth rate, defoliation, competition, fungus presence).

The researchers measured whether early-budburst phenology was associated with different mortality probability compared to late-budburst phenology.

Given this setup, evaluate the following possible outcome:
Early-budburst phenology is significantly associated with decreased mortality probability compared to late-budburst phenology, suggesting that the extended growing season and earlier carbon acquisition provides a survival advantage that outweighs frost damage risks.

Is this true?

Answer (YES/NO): NO